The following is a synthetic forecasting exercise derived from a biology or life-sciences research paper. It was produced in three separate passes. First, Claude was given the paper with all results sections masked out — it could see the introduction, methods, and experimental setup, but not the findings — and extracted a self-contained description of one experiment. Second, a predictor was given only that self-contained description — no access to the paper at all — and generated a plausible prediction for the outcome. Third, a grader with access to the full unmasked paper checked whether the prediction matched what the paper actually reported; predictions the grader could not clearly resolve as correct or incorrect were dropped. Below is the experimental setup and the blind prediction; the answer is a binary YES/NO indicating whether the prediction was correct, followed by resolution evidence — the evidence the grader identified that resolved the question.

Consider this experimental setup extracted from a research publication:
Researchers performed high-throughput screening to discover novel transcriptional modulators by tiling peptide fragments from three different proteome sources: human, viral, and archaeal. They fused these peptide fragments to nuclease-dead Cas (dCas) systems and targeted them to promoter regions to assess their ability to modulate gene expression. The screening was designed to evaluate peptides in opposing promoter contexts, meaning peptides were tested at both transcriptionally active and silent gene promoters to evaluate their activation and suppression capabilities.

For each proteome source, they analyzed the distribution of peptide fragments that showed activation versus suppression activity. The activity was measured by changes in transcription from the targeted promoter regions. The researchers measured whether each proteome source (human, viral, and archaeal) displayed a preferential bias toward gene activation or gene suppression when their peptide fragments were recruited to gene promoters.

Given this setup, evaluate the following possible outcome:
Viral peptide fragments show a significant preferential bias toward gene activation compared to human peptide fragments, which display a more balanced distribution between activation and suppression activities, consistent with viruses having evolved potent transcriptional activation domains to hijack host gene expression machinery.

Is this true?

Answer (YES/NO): NO